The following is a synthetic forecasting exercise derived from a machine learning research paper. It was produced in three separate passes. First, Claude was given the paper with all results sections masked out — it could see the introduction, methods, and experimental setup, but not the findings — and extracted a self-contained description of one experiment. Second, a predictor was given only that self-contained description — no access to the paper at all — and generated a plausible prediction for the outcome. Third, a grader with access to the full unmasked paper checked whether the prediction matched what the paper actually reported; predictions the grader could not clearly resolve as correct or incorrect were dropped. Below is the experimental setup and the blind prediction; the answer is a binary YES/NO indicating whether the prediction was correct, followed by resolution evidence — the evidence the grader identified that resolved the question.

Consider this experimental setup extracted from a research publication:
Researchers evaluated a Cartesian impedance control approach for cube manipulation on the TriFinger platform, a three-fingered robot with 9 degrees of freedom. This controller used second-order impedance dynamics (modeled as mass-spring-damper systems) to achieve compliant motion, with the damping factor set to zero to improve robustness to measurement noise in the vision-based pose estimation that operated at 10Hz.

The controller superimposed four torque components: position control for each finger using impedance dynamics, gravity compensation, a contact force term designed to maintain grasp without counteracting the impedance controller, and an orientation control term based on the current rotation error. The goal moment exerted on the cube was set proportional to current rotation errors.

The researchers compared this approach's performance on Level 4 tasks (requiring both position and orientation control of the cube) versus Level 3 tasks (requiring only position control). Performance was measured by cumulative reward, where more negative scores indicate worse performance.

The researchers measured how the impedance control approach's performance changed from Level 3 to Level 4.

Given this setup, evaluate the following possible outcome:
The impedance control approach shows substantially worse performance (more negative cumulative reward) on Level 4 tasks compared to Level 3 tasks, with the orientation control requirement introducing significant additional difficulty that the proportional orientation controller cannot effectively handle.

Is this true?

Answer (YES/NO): NO